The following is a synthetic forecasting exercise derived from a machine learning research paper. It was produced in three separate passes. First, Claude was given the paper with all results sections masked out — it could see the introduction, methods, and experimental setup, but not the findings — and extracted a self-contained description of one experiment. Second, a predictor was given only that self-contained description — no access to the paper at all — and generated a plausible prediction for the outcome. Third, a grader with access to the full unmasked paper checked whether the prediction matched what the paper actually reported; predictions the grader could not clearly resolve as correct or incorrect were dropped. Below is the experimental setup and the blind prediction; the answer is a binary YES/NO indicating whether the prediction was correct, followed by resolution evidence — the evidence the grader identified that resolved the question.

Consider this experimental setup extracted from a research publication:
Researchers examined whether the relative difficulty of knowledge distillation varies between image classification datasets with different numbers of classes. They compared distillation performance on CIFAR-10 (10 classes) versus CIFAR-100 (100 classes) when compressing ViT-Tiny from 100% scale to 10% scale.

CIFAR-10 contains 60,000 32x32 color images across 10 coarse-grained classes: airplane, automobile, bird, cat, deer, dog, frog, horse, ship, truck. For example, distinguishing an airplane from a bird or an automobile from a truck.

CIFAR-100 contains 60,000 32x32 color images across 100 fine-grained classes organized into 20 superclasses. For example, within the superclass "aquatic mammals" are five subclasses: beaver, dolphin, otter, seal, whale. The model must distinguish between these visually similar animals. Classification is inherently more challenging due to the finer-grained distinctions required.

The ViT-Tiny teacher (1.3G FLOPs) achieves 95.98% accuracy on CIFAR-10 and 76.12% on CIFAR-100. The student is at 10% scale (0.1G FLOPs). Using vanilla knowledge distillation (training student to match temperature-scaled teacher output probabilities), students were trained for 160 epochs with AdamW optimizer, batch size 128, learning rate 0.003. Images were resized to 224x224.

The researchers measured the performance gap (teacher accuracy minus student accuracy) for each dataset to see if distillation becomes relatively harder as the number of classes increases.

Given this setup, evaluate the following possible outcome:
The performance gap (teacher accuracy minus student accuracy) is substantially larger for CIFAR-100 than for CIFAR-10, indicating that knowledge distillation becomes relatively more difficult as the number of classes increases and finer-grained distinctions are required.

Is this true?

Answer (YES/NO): YES